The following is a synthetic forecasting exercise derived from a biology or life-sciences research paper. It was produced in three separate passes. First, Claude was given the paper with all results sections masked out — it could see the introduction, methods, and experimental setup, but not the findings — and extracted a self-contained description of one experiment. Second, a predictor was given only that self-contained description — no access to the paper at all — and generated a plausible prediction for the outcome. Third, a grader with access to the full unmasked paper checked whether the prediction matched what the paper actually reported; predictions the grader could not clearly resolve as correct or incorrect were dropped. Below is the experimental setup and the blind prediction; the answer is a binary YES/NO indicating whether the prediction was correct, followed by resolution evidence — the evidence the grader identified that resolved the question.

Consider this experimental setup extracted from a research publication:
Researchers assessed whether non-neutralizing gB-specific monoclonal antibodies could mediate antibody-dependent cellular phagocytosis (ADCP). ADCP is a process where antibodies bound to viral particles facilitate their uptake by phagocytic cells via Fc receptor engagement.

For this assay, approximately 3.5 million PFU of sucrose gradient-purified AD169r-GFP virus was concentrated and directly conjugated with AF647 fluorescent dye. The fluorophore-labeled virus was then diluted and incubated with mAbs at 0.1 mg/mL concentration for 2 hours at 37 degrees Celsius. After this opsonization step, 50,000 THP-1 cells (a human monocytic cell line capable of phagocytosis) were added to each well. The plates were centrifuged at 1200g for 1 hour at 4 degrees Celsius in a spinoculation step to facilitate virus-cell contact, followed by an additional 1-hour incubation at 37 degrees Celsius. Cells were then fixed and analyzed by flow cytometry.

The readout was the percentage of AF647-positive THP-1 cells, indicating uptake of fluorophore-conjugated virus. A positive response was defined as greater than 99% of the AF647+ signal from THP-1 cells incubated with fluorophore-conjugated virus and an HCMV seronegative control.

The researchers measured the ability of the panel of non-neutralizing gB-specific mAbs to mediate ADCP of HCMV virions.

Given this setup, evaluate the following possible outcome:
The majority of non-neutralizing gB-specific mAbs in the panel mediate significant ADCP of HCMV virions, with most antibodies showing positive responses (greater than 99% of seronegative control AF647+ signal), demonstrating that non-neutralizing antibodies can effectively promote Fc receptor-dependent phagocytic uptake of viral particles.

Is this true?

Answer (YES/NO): NO